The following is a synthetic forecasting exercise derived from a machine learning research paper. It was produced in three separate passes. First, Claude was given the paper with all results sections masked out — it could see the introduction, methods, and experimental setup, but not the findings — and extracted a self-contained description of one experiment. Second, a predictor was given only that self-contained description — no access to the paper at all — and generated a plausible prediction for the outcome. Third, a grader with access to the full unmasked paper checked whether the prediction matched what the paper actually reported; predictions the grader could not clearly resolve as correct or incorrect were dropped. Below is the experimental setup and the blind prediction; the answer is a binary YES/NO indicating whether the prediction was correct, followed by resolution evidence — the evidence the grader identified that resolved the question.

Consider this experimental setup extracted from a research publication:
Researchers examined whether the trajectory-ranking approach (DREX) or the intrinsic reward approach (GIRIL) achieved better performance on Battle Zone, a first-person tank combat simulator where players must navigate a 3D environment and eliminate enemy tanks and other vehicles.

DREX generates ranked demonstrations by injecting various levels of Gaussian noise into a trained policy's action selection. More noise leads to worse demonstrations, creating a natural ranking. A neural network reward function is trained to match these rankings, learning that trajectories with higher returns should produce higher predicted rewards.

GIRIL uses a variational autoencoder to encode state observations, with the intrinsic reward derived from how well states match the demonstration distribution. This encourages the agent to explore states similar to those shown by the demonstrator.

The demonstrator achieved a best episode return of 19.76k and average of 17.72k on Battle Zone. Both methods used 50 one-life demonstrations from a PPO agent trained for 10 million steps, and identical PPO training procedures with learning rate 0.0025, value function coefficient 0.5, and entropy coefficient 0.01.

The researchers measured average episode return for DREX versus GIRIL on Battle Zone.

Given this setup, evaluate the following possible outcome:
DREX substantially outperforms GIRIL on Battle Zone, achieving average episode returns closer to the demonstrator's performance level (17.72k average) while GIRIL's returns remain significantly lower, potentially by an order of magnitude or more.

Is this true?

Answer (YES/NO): NO